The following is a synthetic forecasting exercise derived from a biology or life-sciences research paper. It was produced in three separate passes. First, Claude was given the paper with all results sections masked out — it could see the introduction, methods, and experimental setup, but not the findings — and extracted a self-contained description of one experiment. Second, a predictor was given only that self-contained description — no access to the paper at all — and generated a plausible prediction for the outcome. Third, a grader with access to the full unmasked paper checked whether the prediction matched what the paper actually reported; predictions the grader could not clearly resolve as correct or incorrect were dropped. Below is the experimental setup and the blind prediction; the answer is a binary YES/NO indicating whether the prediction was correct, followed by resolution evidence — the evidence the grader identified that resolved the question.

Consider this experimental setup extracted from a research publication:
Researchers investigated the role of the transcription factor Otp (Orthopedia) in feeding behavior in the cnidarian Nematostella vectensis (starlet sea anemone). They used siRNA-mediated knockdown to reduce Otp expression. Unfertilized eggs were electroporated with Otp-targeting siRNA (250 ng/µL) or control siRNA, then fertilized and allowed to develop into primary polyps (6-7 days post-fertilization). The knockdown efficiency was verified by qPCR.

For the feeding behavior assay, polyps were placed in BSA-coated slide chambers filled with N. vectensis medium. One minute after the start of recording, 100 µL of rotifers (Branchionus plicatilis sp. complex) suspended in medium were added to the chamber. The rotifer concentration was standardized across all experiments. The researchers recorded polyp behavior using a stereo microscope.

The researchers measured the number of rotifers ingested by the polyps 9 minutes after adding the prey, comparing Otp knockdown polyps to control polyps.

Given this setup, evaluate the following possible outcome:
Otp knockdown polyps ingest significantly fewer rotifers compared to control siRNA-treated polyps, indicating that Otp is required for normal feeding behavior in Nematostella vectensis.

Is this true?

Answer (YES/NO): YES